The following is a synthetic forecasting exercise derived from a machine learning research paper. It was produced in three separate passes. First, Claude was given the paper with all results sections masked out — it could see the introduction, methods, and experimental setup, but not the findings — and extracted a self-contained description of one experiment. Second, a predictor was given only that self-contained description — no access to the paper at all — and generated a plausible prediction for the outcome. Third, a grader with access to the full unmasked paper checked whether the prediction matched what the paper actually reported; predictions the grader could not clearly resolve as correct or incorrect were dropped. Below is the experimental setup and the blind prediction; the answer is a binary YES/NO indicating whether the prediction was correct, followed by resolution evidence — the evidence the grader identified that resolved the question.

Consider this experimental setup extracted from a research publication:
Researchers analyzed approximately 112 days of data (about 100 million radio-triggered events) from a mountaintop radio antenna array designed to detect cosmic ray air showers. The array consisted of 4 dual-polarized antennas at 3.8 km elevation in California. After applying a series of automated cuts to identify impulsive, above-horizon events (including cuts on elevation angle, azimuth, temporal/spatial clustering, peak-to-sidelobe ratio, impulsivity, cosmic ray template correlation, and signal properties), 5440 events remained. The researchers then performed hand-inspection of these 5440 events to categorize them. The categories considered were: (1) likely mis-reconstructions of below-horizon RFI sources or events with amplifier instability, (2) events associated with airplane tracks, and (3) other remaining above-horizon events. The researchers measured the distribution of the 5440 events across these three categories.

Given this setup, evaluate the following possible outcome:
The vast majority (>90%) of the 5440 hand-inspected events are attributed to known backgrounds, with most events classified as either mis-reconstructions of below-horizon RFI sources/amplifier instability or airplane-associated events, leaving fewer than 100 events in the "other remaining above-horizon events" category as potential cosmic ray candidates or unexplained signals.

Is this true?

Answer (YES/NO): YES